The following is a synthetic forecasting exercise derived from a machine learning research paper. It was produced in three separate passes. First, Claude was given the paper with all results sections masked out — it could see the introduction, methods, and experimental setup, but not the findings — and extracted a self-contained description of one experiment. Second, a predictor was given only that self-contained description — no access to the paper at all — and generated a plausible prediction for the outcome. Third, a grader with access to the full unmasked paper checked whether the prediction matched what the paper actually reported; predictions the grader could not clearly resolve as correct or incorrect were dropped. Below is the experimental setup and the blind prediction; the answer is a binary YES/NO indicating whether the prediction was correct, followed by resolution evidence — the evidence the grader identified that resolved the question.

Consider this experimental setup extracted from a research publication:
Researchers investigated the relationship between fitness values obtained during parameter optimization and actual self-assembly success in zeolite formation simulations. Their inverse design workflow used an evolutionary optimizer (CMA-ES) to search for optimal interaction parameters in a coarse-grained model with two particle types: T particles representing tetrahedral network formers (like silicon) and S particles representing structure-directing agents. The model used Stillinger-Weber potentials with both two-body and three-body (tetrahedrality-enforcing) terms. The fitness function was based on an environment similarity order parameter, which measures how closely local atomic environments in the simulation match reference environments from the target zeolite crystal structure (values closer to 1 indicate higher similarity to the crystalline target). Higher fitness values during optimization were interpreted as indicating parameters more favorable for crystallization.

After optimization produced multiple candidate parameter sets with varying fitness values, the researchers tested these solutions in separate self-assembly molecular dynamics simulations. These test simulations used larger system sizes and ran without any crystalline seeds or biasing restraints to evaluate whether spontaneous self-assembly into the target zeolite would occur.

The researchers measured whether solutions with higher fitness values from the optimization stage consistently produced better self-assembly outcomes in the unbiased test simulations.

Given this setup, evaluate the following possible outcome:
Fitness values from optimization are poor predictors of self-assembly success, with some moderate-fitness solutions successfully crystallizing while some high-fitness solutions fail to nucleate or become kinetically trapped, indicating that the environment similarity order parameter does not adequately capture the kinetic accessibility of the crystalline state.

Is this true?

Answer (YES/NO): NO